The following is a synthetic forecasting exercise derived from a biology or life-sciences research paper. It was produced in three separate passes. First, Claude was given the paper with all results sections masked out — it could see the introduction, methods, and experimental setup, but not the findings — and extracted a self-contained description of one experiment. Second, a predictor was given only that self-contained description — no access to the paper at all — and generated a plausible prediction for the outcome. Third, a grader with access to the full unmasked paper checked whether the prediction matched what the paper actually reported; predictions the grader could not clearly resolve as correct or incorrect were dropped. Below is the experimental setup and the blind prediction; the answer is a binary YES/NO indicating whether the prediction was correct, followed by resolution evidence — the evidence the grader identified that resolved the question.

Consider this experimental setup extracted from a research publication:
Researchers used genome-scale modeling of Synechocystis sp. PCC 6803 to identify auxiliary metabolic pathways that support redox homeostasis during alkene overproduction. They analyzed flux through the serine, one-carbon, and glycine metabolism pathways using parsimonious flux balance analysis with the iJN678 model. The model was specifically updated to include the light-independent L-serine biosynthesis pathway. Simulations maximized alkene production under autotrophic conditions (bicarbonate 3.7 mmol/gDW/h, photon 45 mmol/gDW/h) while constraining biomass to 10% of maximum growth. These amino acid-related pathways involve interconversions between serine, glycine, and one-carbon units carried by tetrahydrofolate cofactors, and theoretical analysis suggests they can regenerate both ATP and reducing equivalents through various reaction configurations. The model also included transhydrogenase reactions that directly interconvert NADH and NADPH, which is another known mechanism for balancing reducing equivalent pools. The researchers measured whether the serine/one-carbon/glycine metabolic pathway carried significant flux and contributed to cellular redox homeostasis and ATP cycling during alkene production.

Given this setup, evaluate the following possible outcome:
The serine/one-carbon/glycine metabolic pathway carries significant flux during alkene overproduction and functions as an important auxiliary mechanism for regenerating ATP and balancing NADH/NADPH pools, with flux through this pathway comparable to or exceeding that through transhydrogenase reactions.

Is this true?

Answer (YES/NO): NO